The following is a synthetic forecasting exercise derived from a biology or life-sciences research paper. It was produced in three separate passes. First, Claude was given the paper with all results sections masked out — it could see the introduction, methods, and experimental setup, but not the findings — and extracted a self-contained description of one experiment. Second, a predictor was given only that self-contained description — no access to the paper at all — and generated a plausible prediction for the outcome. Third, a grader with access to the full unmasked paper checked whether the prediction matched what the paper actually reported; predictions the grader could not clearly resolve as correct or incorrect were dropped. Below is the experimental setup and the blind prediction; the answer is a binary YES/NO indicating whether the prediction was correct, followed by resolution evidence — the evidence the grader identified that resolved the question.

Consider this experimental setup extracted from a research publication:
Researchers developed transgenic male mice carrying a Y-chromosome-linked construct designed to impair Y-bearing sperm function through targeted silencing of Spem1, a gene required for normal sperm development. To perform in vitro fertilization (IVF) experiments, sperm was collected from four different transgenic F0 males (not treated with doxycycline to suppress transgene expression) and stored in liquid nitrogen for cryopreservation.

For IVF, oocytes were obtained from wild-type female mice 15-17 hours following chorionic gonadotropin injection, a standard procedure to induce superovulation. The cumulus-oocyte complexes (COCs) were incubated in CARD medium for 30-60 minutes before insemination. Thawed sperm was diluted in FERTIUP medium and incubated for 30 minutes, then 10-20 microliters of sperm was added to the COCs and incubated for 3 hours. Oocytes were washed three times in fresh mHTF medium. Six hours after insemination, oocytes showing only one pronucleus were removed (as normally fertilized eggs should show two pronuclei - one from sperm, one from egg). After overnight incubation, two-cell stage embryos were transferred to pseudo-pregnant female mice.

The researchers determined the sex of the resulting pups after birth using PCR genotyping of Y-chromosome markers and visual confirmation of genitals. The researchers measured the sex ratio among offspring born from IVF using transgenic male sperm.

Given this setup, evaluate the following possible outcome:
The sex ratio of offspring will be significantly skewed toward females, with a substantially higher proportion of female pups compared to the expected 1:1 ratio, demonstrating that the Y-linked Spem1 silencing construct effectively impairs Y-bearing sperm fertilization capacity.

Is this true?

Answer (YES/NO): YES